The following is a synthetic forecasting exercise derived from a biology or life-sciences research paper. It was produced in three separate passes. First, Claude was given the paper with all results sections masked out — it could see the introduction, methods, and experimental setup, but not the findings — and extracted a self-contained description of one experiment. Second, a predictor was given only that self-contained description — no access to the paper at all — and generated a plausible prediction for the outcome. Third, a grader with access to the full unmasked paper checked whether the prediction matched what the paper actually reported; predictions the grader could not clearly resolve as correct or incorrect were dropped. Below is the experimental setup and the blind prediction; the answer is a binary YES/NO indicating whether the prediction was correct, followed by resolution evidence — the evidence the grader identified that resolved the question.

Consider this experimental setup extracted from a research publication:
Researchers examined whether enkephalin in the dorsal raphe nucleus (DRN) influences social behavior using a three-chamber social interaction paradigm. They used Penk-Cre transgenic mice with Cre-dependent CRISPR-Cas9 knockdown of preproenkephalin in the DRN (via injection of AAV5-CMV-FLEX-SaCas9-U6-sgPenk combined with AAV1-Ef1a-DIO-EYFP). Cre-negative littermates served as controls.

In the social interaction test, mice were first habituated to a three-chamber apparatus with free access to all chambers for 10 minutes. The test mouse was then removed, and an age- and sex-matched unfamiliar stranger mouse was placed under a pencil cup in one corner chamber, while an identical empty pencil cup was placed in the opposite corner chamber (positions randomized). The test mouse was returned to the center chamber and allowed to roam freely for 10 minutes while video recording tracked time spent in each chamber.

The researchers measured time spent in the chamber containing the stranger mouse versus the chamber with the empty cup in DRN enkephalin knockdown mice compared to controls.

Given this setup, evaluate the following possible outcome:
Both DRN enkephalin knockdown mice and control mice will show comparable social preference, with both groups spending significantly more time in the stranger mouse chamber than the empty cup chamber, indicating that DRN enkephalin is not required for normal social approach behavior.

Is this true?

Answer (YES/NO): NO